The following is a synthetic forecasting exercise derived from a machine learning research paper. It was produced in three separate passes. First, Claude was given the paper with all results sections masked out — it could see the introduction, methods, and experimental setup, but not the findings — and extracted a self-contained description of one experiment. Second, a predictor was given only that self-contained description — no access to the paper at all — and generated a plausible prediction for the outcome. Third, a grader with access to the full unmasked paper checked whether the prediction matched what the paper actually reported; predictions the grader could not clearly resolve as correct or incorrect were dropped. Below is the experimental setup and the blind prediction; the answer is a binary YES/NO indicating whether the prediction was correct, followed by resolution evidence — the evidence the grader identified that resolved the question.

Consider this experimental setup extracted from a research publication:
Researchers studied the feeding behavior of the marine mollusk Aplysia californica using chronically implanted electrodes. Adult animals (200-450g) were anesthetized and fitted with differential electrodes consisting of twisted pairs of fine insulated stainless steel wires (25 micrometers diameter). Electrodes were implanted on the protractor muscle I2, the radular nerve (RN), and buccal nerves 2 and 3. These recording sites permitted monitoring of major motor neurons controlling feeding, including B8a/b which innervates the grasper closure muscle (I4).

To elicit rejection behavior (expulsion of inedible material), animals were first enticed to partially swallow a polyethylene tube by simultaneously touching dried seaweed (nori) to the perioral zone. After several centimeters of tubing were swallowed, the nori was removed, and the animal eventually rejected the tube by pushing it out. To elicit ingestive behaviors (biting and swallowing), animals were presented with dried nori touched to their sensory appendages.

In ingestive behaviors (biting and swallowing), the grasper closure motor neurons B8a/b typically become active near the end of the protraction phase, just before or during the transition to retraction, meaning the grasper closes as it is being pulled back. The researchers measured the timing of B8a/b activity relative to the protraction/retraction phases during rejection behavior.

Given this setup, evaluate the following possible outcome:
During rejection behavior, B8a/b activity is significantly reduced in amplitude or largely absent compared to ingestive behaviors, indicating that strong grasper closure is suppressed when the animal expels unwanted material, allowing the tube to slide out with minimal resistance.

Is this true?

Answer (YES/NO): NO